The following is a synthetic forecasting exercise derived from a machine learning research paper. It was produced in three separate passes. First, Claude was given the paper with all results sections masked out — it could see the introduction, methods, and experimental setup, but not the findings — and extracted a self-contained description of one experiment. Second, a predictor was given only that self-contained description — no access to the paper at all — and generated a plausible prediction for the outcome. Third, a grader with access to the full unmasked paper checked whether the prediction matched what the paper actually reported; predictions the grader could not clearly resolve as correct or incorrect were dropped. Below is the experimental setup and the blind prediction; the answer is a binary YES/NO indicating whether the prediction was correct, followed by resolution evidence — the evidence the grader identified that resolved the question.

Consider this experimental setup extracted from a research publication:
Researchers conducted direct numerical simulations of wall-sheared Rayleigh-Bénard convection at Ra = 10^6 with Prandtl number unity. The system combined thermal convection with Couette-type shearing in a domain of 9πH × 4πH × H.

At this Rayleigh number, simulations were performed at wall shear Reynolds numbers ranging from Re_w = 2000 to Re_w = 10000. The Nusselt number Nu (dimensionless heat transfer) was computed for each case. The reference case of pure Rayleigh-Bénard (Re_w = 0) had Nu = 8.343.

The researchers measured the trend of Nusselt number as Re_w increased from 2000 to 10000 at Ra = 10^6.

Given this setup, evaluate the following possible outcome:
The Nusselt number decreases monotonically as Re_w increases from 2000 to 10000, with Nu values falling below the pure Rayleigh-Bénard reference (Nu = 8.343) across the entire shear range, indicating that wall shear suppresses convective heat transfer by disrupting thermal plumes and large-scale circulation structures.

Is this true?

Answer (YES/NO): NO